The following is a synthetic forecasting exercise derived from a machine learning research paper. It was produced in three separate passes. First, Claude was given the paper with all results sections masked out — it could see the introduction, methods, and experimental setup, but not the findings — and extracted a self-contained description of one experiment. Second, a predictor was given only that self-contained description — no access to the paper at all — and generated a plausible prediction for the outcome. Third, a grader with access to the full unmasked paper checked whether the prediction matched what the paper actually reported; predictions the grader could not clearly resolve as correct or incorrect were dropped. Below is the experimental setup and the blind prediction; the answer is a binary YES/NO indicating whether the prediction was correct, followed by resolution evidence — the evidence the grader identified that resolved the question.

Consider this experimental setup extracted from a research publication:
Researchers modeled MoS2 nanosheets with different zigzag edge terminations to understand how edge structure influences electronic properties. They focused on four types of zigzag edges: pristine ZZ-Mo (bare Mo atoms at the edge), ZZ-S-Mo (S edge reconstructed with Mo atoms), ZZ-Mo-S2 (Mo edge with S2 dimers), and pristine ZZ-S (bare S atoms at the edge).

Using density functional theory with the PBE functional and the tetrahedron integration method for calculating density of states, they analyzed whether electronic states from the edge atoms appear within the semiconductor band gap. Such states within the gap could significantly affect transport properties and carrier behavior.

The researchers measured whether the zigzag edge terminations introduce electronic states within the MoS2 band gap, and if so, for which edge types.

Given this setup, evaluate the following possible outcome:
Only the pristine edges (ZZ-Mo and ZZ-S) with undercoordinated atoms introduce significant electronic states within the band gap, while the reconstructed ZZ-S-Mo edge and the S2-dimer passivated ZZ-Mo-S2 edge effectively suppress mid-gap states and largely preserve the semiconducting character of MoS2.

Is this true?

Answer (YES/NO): NO